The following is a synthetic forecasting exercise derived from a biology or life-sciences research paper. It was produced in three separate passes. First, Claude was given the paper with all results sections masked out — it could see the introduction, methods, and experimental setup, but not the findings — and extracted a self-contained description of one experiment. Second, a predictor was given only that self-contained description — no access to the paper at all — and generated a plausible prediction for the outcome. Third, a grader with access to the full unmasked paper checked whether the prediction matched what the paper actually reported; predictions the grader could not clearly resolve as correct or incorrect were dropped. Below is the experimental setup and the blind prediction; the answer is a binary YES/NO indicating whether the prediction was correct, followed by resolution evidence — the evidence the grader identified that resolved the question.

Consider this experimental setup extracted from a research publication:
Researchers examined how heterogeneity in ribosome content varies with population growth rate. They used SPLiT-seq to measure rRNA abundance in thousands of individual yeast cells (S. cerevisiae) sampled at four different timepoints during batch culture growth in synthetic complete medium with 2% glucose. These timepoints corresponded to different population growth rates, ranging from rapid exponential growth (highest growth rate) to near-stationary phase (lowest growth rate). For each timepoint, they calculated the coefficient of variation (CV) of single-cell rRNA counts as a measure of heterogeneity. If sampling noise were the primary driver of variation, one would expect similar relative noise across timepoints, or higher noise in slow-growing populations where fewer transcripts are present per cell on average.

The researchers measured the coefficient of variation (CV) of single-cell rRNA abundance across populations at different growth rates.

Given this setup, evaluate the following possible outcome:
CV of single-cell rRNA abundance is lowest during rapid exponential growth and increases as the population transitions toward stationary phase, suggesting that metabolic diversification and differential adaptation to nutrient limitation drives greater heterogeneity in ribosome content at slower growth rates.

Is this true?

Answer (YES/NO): NO